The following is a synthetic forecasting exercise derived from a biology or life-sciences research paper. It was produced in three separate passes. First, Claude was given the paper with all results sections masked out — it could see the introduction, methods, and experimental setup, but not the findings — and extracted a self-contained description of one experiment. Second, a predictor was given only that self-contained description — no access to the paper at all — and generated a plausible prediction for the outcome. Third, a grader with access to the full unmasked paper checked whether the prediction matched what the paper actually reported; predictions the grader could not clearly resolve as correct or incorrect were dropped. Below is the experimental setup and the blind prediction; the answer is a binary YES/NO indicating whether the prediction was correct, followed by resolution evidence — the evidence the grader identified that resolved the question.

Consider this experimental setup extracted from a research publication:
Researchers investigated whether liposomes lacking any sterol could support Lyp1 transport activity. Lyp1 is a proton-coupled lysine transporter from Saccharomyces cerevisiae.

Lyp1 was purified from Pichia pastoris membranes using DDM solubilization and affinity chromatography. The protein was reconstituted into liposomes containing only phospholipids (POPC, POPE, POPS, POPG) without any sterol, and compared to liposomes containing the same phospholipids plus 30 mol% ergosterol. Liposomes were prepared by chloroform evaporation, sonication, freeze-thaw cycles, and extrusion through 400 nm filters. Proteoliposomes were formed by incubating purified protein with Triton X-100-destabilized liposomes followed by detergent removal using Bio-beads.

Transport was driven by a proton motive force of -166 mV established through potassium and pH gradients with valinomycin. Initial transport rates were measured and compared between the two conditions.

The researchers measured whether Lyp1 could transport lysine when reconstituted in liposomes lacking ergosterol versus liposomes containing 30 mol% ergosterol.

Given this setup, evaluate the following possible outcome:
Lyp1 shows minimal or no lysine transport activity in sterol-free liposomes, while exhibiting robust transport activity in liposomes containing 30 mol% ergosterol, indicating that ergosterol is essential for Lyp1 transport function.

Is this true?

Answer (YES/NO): YES